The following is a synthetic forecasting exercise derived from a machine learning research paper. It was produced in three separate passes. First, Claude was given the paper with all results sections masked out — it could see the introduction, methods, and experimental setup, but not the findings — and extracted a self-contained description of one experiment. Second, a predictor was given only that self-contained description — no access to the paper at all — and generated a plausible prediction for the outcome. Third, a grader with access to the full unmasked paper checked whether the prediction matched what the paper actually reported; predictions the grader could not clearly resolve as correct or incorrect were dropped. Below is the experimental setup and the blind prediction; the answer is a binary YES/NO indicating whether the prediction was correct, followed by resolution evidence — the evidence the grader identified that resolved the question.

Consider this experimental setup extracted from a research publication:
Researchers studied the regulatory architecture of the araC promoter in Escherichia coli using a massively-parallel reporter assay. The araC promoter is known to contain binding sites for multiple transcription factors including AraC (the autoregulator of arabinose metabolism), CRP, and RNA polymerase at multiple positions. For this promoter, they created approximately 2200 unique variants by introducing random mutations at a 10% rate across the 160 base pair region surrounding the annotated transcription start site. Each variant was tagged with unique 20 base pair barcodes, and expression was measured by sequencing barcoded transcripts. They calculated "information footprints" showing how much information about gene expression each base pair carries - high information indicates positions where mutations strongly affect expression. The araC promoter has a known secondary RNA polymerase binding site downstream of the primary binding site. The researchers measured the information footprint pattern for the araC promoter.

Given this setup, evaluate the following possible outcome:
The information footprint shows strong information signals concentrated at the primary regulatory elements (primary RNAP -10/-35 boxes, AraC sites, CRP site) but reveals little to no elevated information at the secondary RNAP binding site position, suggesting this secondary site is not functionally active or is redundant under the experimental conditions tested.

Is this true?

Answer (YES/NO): NO